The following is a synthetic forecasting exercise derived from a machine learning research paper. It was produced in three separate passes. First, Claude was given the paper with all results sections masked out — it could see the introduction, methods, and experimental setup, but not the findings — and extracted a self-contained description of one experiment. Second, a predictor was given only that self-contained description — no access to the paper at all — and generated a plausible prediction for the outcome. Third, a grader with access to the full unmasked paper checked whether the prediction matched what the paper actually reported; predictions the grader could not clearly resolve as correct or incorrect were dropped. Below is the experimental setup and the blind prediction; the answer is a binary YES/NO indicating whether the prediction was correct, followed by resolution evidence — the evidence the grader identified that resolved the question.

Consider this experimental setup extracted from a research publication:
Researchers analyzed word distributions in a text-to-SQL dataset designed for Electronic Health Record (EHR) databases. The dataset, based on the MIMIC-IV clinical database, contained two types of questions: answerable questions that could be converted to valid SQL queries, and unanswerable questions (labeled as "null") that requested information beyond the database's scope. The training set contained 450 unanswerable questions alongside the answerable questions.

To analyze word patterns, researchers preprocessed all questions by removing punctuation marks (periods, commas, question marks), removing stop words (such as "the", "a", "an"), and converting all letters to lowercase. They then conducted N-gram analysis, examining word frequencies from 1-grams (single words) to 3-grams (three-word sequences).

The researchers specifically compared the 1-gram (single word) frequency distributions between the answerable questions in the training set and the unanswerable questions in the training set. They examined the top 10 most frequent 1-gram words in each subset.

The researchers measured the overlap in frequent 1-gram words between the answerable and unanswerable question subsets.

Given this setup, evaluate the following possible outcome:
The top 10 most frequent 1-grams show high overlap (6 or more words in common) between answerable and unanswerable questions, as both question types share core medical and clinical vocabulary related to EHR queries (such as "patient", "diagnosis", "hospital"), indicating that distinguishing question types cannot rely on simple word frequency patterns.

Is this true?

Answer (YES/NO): NO